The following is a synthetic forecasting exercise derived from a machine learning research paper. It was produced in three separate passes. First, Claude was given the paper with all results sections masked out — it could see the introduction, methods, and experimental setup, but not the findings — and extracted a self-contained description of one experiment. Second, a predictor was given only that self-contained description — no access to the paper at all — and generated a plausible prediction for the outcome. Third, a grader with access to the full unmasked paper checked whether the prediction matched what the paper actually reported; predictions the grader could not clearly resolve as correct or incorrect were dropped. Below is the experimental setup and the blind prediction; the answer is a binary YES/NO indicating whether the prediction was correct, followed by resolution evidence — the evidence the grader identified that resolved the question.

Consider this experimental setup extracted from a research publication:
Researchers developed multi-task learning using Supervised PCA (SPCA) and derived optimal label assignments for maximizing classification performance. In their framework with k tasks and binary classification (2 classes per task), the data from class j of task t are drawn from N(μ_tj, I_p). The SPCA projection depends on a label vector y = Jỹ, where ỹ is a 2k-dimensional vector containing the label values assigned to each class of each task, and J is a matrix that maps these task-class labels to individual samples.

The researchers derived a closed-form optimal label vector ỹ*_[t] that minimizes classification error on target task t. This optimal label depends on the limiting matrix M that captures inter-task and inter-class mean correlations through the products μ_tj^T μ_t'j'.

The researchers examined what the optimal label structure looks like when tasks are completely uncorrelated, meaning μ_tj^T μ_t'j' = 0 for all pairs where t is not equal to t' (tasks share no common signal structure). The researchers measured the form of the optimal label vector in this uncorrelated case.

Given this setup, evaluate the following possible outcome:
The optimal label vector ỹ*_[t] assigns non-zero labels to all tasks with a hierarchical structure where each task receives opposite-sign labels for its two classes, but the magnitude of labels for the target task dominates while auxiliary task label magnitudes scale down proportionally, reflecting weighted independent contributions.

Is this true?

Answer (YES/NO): NO